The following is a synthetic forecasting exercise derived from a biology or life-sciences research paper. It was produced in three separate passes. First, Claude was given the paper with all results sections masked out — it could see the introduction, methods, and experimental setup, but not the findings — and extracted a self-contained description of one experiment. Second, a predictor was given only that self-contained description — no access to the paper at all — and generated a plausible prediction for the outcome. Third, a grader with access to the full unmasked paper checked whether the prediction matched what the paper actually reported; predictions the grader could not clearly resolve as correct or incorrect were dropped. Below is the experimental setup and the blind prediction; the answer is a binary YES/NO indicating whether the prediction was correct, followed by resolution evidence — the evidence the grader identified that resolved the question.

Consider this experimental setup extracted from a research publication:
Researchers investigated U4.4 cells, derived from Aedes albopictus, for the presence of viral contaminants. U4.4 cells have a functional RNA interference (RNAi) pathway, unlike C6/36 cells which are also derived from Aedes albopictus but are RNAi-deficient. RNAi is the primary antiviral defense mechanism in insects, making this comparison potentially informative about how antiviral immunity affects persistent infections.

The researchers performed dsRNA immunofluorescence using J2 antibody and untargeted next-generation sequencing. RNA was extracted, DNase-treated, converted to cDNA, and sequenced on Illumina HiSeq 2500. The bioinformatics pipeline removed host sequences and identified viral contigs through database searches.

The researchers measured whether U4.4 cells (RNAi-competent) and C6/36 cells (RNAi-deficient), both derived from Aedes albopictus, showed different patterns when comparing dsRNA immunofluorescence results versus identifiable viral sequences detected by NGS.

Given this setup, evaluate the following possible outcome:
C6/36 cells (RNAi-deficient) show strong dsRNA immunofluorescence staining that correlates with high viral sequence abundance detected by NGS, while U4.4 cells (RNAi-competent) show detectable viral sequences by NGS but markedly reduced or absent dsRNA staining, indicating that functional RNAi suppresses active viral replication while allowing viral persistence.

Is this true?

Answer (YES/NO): NO